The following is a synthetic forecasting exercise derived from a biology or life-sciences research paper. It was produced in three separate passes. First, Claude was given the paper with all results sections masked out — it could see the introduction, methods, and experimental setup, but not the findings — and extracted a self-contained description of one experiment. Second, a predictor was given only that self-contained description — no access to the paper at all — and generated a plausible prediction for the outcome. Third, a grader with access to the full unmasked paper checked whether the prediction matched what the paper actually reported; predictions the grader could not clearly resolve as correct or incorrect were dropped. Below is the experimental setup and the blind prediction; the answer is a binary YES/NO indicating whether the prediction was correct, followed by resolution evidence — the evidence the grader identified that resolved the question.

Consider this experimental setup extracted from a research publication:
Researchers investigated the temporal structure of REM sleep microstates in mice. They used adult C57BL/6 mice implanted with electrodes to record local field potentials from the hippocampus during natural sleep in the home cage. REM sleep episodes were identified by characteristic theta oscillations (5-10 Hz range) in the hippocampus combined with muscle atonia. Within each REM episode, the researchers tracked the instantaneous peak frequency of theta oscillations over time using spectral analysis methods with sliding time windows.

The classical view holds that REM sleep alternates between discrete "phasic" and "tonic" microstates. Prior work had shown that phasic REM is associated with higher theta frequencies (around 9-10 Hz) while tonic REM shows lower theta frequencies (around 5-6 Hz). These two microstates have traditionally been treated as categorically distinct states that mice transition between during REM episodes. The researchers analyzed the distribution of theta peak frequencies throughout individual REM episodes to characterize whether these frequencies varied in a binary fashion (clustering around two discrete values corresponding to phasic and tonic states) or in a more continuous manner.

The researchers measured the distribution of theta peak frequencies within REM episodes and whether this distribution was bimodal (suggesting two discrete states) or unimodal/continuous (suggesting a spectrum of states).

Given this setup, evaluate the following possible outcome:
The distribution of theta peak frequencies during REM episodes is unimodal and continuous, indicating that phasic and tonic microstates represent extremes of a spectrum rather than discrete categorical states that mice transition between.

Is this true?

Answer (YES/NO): YES